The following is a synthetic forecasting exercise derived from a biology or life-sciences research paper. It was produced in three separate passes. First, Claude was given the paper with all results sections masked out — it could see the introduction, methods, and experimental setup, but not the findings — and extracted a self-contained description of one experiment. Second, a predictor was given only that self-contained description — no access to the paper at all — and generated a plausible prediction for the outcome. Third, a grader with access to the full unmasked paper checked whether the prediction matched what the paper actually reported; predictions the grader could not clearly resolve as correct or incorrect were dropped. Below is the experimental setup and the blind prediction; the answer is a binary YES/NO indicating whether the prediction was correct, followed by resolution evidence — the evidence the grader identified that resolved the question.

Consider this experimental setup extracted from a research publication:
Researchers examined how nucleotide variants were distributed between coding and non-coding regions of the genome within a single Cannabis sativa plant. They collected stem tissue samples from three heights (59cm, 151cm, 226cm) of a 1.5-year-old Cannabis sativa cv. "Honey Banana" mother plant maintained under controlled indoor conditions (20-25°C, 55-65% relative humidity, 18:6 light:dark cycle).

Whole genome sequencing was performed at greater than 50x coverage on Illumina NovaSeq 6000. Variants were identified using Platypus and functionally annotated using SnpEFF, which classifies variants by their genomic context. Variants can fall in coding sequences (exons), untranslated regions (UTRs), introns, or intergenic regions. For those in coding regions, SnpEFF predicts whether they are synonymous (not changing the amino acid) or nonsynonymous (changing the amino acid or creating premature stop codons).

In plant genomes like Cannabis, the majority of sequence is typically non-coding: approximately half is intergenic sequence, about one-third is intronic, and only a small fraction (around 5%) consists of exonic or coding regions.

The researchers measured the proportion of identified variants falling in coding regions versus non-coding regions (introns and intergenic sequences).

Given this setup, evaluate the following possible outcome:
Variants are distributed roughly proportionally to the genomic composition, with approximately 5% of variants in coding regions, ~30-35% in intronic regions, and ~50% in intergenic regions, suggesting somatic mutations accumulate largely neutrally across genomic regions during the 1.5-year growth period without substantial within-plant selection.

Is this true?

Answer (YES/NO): NO